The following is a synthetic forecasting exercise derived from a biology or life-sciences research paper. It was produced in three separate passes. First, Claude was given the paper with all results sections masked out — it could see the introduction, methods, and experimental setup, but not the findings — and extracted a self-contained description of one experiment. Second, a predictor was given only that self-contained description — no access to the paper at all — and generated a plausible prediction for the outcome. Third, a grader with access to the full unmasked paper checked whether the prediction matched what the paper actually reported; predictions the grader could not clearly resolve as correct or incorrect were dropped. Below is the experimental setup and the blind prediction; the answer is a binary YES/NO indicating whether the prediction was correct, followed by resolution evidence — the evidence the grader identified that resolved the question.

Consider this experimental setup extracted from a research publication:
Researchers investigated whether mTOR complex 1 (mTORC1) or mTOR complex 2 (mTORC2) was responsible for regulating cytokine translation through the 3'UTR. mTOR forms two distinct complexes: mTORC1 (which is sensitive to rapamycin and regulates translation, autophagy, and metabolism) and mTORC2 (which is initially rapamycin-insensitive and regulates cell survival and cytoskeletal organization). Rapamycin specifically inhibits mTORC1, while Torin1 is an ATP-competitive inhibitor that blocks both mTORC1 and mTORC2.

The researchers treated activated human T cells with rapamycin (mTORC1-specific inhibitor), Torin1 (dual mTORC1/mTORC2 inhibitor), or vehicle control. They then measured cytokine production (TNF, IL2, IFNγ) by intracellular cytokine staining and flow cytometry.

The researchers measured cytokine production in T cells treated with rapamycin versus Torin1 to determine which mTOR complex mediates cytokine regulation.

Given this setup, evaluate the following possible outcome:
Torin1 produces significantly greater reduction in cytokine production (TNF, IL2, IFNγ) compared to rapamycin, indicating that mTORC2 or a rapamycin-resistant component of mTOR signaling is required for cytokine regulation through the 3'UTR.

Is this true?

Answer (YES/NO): NO